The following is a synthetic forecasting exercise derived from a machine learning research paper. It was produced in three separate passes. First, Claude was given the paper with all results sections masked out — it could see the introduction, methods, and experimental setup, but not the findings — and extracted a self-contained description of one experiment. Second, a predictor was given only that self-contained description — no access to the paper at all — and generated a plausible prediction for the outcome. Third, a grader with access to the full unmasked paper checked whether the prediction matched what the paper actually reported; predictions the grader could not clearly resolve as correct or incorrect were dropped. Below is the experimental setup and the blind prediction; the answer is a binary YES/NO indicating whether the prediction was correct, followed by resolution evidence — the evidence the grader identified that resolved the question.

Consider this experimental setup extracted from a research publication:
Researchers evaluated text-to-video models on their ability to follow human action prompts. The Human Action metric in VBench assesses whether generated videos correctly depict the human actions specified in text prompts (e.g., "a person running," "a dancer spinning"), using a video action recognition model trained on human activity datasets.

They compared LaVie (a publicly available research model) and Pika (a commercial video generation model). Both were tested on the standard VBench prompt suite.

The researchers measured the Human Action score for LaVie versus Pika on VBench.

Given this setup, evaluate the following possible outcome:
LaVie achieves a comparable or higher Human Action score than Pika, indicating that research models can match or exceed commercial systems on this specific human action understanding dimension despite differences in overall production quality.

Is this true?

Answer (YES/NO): YES